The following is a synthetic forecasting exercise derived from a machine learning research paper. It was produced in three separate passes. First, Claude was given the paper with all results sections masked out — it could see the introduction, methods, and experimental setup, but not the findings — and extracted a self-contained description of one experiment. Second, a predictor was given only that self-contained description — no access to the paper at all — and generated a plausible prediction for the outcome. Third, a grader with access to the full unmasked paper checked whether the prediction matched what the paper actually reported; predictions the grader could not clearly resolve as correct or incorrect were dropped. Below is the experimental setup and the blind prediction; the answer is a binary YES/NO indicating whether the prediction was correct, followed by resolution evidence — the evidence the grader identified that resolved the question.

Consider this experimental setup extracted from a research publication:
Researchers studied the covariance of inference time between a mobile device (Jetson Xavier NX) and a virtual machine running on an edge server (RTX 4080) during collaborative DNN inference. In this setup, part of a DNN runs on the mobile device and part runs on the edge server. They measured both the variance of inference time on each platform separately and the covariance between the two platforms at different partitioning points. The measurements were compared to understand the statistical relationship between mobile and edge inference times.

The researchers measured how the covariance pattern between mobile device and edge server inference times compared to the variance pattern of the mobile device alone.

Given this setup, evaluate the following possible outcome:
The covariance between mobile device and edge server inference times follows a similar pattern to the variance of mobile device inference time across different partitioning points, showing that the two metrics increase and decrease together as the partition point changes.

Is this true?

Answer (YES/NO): YES